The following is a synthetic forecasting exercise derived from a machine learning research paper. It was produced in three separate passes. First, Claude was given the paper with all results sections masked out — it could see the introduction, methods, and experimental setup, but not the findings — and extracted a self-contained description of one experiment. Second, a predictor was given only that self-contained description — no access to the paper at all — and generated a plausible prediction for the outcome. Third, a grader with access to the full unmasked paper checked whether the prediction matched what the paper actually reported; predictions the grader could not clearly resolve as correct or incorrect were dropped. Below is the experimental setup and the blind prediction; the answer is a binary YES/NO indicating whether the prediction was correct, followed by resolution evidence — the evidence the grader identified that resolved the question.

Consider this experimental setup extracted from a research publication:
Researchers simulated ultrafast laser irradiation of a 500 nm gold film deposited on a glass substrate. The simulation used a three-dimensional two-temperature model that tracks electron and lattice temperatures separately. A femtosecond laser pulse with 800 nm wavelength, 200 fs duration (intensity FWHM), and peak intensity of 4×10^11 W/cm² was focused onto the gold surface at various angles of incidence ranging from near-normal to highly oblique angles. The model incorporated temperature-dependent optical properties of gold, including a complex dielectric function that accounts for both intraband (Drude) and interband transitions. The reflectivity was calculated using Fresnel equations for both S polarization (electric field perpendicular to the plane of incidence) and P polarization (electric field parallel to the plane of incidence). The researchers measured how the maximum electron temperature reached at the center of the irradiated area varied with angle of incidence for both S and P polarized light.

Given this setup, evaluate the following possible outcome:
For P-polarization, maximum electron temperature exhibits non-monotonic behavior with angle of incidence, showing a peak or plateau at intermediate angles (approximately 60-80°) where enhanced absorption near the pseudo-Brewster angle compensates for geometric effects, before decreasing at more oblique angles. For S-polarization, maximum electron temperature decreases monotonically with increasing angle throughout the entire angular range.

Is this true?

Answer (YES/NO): NO